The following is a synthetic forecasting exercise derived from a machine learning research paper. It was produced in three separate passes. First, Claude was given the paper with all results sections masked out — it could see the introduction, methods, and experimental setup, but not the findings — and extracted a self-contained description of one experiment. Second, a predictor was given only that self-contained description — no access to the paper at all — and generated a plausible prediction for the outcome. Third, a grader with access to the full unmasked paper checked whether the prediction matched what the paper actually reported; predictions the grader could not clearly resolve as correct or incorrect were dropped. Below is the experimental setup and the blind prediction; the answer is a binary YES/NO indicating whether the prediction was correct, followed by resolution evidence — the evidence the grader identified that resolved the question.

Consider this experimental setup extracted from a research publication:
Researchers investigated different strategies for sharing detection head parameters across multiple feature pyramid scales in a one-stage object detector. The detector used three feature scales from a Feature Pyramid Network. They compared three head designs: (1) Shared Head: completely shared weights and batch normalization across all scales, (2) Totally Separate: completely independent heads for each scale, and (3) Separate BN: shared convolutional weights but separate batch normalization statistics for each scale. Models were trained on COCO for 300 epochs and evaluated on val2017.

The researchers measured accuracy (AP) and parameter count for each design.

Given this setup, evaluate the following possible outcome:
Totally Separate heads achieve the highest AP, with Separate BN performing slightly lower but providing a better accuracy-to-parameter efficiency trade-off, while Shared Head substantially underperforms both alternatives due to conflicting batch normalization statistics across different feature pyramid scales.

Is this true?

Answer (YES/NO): NO